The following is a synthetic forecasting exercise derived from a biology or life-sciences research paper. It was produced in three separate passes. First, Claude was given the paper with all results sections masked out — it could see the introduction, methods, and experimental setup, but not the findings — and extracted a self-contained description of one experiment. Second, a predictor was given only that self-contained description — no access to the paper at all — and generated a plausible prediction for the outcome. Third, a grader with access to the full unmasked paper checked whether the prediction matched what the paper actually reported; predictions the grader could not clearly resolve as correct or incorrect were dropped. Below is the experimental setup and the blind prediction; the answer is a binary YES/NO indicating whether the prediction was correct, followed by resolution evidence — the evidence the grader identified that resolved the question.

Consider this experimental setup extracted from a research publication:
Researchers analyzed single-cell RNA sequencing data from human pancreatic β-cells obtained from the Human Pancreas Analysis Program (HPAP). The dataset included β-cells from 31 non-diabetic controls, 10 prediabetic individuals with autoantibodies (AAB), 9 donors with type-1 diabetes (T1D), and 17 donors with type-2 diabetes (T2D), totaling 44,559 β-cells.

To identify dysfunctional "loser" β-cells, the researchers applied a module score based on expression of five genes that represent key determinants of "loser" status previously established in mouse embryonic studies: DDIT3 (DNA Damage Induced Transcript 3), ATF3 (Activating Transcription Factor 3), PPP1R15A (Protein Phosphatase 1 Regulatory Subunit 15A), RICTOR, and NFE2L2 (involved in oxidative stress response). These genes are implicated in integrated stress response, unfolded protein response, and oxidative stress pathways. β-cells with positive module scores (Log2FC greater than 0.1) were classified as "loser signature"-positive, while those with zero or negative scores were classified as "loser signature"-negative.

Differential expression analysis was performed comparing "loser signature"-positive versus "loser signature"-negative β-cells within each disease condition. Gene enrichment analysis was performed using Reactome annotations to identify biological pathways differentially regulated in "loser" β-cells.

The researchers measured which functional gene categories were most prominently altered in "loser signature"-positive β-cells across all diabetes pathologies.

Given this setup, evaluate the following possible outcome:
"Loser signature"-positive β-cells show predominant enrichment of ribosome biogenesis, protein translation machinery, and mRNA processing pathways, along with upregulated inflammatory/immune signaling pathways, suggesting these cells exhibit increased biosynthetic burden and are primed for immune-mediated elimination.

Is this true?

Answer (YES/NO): NO